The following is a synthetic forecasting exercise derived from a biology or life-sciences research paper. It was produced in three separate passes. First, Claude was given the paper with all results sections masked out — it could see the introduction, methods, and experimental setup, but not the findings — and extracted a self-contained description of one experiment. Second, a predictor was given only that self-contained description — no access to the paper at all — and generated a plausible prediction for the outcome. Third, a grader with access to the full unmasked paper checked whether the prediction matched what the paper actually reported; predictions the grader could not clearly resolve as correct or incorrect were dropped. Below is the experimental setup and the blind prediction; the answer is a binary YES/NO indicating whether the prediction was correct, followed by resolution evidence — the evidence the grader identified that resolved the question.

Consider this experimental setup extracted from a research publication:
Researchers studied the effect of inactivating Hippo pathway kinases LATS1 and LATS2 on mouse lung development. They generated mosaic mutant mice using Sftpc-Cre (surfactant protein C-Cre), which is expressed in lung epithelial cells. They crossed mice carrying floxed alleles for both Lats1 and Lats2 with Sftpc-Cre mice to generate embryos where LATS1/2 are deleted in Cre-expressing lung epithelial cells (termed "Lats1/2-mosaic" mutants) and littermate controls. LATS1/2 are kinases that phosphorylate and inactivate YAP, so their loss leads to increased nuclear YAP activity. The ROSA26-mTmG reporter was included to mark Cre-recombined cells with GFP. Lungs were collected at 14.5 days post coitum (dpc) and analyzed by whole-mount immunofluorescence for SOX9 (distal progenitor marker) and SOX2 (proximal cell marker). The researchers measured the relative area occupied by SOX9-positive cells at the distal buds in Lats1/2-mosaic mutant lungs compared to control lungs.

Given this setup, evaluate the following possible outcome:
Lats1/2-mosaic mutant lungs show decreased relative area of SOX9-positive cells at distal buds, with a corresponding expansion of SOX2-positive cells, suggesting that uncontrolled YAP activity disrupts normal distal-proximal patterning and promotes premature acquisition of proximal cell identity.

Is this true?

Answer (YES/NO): NO